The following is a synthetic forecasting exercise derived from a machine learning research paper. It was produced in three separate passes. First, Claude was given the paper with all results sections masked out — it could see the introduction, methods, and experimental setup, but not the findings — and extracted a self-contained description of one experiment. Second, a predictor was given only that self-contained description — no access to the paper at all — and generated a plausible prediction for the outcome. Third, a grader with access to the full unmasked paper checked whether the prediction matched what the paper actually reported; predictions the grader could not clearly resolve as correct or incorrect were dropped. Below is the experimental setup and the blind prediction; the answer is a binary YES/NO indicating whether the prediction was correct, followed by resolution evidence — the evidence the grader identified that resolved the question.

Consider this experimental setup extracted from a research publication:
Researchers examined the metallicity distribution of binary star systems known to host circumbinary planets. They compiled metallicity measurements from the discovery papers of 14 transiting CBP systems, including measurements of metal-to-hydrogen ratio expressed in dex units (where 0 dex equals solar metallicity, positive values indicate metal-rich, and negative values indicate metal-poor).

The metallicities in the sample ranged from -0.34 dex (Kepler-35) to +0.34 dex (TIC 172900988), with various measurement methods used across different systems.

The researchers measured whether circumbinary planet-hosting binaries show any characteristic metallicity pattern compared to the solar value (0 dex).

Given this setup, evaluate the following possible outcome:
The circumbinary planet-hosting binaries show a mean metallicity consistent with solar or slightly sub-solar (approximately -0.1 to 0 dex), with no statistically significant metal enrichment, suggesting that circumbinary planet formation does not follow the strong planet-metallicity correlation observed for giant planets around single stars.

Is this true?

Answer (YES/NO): YES